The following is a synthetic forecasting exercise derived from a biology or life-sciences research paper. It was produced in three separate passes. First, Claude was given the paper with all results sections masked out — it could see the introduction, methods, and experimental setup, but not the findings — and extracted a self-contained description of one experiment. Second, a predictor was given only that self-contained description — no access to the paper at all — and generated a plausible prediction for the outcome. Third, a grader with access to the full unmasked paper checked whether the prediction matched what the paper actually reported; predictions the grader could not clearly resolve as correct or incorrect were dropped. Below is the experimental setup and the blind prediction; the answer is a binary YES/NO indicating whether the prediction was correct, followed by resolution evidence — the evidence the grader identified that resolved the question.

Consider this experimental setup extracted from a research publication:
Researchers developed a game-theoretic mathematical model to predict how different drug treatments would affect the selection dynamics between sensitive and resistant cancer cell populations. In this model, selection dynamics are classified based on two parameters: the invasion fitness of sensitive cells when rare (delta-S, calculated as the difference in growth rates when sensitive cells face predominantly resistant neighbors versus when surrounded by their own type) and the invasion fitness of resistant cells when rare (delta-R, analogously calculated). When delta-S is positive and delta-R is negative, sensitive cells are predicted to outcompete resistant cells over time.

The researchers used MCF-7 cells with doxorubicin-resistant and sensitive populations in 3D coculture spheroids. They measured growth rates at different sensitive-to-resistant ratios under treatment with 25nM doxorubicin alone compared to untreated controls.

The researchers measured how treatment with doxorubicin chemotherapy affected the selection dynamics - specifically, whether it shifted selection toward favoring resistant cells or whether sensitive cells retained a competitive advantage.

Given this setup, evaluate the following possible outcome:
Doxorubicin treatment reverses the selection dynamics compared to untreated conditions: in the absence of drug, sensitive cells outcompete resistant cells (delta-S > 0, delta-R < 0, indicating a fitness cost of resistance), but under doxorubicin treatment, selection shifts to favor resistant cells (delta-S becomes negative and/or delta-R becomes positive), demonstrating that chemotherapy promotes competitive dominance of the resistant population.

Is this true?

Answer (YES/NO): NO